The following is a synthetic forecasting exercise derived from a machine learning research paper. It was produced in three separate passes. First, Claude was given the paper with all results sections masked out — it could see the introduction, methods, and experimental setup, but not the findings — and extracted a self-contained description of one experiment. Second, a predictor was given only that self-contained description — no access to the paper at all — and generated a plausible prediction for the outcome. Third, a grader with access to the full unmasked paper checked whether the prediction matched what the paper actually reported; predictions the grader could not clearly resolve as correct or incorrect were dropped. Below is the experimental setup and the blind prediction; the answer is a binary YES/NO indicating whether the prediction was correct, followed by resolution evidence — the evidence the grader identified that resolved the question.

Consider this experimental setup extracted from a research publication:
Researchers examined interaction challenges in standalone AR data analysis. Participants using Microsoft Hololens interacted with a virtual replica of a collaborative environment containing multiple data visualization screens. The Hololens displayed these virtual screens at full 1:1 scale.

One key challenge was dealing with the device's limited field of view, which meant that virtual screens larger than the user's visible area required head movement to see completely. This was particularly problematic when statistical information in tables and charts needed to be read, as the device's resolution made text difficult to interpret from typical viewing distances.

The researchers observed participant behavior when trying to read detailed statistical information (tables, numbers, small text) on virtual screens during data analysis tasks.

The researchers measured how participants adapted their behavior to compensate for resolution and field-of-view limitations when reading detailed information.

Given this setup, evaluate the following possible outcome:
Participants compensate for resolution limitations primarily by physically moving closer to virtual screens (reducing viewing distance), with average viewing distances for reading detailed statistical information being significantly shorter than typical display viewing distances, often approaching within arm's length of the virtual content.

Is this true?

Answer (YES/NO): YES